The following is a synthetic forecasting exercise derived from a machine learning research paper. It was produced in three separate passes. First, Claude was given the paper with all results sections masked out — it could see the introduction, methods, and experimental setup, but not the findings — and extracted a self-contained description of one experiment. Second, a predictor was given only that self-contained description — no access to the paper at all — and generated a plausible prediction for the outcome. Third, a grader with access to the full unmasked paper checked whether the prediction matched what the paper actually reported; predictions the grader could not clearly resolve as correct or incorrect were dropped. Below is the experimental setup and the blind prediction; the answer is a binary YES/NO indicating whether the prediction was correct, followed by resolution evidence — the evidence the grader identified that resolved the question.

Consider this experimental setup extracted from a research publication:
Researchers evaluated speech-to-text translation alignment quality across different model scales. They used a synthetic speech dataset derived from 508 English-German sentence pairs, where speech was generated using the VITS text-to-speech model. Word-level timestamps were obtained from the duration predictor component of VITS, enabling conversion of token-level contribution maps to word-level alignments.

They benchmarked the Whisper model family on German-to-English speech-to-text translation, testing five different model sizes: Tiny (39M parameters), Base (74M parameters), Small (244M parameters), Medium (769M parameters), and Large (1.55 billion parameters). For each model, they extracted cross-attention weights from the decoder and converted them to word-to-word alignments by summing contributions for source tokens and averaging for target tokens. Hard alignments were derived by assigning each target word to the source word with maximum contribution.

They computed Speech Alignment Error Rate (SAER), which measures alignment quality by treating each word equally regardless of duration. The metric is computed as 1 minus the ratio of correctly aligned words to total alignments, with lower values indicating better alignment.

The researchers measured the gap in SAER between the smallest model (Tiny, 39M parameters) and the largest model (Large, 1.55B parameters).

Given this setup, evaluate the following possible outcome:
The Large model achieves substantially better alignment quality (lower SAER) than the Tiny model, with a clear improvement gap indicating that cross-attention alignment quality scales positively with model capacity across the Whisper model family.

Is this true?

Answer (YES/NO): YES